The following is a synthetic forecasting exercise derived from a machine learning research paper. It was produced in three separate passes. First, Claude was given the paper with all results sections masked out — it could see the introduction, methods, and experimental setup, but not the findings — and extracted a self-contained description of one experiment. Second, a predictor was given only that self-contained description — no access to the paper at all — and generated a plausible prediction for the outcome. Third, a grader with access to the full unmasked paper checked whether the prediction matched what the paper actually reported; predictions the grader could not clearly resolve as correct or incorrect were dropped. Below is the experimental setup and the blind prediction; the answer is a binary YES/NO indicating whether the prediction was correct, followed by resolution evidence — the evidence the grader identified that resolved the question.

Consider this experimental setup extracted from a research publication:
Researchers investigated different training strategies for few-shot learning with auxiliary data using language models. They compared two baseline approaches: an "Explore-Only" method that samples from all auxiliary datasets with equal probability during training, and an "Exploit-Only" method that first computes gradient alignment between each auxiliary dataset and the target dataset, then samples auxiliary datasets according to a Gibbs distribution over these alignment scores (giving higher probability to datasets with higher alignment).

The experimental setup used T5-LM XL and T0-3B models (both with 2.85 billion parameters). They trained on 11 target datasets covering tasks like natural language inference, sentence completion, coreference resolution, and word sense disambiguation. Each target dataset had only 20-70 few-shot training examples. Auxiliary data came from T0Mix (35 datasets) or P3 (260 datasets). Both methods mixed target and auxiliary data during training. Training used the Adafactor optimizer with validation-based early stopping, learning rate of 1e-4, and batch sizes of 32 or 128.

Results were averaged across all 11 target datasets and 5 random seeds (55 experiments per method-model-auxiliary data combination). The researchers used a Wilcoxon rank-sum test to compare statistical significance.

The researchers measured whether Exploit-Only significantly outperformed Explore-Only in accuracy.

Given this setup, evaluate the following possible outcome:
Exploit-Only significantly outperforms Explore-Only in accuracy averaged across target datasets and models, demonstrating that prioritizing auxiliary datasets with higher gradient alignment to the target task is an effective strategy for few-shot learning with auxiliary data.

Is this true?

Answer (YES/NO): NO